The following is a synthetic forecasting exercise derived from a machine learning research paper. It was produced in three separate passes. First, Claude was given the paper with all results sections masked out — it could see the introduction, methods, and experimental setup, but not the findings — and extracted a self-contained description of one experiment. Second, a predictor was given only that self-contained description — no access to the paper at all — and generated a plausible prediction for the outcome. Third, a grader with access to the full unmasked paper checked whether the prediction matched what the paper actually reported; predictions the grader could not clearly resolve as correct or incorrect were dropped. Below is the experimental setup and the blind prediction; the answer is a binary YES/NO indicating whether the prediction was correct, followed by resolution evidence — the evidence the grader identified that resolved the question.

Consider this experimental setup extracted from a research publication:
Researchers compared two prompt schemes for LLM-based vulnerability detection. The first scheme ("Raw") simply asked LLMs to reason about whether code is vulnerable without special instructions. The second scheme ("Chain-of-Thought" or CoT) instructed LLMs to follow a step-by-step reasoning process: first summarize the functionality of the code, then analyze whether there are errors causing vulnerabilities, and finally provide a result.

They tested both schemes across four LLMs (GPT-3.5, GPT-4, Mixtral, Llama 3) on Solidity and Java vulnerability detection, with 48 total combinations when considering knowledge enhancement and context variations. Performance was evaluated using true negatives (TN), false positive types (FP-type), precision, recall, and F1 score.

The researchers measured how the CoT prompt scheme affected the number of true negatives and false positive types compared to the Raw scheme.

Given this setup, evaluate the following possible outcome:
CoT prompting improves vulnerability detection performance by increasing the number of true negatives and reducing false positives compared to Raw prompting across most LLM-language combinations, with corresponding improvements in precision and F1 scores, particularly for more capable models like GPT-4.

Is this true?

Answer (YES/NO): YES